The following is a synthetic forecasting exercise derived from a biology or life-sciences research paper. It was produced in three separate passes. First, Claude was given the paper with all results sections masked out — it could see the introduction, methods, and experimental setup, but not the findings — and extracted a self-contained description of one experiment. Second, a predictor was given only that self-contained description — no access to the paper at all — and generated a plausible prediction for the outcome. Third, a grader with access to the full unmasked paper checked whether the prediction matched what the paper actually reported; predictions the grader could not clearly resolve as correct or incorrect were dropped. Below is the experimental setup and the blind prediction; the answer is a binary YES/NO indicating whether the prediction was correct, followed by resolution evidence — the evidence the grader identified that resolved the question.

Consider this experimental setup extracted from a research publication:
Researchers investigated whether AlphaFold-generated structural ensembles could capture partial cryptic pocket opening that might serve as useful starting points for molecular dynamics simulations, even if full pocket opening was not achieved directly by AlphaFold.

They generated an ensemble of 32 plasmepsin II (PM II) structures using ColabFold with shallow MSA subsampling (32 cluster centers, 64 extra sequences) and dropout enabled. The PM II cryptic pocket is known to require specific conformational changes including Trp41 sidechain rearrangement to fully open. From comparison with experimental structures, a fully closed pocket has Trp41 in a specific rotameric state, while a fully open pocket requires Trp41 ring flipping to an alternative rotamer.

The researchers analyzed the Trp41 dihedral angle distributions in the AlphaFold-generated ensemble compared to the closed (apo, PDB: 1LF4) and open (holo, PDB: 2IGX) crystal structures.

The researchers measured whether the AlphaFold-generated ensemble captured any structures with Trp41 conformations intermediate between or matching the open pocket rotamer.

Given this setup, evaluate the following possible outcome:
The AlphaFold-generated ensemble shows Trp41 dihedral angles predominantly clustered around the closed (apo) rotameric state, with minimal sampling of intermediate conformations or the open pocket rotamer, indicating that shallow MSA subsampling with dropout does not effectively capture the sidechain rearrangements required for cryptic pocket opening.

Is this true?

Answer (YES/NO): NO